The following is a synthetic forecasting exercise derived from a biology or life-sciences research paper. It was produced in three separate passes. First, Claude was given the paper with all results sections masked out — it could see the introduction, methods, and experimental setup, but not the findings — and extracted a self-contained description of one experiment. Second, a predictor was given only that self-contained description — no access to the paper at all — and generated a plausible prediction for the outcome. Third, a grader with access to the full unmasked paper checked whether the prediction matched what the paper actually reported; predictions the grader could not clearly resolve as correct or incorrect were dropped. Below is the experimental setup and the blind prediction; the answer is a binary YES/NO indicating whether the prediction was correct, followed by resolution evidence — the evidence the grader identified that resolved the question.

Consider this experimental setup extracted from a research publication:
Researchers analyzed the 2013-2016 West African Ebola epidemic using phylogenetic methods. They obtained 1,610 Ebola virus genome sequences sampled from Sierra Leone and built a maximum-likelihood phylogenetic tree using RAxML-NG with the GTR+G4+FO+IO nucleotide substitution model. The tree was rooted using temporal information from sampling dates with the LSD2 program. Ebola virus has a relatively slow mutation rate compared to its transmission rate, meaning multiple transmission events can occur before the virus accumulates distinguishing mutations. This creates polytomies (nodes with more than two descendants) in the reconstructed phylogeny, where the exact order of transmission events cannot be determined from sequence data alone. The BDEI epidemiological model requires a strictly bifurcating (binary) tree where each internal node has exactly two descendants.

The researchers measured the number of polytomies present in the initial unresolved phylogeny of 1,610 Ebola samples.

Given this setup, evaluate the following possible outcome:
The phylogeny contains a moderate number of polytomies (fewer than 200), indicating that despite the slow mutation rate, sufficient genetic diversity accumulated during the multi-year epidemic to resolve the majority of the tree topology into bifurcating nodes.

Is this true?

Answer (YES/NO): NO